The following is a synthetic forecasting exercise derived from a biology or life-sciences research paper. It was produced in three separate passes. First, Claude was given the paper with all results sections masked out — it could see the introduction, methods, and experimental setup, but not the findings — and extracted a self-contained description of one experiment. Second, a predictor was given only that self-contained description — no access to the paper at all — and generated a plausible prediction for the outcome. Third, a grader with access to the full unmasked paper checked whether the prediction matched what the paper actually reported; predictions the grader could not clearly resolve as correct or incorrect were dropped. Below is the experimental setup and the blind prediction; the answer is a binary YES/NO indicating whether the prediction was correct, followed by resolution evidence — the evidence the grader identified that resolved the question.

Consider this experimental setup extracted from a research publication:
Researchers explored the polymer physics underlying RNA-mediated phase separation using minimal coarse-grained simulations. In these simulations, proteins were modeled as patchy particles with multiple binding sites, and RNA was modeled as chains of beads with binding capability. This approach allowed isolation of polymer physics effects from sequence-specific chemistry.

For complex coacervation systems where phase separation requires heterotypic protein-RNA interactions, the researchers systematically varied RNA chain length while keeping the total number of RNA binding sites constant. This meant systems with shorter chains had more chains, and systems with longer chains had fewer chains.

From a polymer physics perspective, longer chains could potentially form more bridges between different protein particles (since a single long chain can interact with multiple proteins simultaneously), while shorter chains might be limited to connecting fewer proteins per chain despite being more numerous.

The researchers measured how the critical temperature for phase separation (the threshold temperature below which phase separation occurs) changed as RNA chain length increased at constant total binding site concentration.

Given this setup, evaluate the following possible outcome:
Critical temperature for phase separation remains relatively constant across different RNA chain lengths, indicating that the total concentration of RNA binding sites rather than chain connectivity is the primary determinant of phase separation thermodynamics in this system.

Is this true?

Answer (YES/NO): NO